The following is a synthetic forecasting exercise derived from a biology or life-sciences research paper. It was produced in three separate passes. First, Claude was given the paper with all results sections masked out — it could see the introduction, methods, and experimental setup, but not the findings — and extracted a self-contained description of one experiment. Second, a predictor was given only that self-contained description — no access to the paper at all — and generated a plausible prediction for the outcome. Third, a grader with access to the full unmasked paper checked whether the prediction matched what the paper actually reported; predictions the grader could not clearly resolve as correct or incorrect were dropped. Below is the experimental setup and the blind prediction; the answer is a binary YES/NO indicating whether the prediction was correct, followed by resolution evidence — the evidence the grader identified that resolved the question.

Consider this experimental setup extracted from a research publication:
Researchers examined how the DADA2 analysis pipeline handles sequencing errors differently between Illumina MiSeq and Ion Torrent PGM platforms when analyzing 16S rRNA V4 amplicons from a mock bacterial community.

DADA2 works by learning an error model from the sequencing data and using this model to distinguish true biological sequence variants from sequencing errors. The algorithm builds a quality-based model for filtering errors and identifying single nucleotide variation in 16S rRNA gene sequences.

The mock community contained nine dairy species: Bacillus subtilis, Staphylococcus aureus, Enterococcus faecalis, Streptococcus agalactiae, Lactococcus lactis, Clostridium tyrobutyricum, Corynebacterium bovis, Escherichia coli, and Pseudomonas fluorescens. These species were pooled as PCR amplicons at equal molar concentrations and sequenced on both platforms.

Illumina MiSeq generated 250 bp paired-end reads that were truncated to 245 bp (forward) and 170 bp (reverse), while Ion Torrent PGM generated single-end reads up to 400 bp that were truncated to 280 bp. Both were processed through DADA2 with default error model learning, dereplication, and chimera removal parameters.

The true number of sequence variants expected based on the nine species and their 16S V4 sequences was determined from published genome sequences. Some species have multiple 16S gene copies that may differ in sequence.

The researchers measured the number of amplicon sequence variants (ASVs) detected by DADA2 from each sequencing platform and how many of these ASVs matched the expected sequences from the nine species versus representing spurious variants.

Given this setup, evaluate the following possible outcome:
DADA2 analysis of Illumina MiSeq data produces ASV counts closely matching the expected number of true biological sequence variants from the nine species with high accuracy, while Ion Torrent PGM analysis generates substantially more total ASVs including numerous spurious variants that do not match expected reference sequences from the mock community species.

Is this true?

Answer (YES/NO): NO